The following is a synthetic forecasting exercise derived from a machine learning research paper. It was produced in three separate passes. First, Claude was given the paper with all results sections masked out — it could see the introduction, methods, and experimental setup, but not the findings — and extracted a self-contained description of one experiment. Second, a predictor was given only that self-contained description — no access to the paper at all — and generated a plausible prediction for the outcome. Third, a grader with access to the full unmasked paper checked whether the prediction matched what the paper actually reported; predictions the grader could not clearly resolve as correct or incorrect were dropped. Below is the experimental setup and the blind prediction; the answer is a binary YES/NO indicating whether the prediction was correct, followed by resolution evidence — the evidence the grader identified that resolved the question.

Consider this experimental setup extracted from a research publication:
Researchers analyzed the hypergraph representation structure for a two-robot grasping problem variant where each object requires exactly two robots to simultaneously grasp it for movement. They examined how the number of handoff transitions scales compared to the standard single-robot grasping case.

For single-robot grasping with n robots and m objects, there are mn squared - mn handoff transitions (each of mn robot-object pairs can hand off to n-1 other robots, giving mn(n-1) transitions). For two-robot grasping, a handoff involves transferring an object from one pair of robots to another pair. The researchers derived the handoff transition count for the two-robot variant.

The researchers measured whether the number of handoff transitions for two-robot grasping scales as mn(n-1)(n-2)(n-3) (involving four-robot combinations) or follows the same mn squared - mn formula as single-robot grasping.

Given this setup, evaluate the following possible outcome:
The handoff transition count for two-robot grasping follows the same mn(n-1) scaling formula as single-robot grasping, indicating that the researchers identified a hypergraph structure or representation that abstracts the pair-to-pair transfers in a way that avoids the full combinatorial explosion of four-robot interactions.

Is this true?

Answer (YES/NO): NO